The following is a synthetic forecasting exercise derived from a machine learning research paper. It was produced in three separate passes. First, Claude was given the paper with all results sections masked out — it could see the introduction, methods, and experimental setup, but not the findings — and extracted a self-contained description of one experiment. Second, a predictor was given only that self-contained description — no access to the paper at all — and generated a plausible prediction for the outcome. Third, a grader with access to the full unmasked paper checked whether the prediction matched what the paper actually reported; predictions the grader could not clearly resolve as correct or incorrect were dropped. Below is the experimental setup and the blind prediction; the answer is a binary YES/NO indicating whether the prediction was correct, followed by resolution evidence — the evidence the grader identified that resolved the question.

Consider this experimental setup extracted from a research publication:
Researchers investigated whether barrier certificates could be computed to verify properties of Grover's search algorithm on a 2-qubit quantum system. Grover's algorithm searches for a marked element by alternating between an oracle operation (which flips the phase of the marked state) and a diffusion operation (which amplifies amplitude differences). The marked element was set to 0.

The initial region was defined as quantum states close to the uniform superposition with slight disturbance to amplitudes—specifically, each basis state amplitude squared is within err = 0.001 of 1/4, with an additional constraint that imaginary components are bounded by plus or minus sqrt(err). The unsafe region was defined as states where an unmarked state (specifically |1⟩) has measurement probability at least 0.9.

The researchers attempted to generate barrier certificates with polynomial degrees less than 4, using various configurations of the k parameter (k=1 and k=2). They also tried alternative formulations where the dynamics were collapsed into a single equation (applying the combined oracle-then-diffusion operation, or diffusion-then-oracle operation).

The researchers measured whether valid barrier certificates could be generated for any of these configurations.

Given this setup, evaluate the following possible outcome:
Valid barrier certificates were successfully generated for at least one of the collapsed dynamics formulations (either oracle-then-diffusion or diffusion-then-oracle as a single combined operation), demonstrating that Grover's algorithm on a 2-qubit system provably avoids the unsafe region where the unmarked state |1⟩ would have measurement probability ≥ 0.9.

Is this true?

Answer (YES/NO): NO